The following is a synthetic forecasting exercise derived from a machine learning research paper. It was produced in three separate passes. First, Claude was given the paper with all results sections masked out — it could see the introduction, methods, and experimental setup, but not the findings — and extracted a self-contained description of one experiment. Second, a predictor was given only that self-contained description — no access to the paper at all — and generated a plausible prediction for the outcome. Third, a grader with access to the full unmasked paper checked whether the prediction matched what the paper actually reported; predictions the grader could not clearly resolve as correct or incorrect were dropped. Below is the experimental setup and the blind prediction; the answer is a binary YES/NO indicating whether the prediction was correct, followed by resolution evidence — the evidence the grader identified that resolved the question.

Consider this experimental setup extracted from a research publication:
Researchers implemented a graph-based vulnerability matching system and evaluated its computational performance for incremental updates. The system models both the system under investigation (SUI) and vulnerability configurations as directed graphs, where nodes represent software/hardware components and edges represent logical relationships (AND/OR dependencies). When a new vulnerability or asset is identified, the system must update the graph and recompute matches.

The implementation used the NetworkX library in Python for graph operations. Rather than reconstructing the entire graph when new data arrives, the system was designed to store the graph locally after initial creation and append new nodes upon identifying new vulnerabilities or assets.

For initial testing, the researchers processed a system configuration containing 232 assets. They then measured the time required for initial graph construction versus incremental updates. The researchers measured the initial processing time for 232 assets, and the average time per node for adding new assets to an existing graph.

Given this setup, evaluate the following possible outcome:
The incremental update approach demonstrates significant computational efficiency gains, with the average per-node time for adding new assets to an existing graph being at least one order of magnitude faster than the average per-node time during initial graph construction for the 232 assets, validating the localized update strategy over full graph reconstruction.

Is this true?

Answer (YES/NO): NO